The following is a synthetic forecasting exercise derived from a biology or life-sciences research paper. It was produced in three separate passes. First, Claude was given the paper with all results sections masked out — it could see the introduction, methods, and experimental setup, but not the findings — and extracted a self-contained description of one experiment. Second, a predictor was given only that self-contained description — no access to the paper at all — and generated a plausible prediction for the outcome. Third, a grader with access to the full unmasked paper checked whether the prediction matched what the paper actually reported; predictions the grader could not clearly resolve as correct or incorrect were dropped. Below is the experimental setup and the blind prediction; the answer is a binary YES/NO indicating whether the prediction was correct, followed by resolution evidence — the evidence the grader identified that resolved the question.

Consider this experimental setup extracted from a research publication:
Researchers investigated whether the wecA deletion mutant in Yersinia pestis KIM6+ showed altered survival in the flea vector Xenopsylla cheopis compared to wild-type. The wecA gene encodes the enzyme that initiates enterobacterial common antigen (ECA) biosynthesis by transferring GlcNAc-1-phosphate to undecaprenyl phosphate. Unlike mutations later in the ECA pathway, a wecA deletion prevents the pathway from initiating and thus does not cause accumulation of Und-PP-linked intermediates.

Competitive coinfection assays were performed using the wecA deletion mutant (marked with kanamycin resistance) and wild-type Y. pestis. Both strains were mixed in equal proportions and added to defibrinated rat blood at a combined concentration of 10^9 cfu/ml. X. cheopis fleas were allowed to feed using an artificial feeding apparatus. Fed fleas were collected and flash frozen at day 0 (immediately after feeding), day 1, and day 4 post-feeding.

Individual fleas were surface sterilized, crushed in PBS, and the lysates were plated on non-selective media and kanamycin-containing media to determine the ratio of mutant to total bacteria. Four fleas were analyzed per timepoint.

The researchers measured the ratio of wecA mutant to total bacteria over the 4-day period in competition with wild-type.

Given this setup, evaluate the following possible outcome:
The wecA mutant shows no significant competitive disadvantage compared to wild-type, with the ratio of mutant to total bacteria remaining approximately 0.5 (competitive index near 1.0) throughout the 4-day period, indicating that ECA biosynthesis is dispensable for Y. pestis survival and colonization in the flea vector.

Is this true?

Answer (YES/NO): YES